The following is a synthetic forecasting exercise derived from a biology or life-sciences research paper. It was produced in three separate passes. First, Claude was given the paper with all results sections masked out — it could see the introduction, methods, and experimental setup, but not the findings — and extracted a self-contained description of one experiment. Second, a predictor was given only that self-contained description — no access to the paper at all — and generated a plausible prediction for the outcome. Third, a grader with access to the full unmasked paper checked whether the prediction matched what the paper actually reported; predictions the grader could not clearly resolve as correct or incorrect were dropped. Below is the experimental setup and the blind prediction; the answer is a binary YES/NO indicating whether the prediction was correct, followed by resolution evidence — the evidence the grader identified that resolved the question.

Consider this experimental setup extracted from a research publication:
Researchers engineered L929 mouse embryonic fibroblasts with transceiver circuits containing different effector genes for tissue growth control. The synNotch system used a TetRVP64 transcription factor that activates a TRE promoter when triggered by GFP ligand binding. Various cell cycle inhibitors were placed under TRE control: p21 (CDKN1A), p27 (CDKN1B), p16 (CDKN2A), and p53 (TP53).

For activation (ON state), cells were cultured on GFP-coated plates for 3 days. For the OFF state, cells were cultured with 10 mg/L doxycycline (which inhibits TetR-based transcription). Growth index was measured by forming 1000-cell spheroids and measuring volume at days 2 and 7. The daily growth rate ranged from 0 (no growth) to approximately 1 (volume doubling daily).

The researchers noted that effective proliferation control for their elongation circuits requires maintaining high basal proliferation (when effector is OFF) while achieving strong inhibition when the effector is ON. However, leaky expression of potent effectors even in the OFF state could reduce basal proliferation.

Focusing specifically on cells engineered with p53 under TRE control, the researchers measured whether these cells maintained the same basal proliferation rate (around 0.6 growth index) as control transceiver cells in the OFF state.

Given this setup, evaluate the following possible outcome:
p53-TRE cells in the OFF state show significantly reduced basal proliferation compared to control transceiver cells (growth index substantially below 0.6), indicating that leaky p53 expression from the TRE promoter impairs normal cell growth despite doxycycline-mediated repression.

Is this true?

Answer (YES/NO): YES